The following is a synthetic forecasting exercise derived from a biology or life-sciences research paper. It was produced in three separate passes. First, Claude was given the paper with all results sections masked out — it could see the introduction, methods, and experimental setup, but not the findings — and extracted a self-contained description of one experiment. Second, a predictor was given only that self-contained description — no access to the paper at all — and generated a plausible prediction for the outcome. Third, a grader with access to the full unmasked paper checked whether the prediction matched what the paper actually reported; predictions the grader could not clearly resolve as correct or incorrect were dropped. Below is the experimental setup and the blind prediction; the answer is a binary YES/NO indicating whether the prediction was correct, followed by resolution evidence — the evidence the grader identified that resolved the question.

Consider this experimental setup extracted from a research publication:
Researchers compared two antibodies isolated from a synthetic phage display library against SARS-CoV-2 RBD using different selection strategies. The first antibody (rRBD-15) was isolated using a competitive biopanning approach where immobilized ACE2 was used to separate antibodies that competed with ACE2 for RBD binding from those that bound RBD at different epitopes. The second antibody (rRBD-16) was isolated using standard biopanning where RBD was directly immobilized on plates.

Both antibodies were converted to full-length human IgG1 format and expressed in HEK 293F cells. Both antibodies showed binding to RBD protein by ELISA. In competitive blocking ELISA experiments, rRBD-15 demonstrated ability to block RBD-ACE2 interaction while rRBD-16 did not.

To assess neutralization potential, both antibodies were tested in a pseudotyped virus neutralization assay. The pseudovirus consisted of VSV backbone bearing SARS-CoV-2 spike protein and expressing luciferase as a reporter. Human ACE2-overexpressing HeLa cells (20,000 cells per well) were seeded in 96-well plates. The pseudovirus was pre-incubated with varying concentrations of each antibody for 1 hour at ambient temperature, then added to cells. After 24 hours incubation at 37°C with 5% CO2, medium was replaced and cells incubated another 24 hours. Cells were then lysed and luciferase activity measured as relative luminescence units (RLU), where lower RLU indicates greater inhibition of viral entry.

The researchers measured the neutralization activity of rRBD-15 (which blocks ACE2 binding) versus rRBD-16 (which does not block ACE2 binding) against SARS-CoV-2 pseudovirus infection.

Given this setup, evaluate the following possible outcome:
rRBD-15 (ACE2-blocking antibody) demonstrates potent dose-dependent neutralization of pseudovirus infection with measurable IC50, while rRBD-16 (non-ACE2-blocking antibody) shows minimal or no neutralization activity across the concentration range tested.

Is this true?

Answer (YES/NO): YES